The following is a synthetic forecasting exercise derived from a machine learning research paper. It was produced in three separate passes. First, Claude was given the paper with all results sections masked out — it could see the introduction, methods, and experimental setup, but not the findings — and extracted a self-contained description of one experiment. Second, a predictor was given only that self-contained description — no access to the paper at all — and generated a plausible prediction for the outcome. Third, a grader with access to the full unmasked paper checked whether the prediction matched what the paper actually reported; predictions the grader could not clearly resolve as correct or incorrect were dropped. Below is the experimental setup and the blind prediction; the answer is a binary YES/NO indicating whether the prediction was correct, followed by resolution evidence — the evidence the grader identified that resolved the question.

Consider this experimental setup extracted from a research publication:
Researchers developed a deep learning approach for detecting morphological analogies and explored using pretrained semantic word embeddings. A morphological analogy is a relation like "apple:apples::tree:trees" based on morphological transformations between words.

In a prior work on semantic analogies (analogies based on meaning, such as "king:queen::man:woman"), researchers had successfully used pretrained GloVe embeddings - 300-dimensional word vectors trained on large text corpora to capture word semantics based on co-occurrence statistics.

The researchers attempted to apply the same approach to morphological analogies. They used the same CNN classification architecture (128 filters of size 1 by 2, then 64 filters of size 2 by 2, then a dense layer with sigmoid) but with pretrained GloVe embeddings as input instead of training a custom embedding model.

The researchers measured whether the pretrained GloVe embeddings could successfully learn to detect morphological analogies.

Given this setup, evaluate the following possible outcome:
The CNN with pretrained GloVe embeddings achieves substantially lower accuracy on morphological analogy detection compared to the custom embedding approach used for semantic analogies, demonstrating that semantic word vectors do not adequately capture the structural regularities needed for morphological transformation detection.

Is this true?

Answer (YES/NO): NO